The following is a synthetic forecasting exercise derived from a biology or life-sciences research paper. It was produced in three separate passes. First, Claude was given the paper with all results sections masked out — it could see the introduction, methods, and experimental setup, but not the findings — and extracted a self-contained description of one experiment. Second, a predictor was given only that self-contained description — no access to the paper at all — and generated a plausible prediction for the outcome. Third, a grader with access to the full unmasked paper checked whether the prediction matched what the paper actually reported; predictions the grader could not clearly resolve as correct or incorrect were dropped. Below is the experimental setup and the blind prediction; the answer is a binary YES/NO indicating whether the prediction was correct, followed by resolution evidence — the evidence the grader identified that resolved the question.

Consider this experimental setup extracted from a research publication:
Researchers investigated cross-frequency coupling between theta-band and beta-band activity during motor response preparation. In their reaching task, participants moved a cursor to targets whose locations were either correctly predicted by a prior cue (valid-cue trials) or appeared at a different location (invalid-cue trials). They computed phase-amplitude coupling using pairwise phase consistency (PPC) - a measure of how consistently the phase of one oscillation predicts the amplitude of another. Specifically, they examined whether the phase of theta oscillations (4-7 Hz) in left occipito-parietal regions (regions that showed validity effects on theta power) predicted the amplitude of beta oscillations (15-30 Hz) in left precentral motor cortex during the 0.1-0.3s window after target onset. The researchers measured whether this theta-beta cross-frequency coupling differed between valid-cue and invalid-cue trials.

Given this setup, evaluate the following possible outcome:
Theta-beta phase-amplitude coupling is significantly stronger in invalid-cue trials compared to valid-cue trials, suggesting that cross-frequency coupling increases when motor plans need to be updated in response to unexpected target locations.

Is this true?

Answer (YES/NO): YES